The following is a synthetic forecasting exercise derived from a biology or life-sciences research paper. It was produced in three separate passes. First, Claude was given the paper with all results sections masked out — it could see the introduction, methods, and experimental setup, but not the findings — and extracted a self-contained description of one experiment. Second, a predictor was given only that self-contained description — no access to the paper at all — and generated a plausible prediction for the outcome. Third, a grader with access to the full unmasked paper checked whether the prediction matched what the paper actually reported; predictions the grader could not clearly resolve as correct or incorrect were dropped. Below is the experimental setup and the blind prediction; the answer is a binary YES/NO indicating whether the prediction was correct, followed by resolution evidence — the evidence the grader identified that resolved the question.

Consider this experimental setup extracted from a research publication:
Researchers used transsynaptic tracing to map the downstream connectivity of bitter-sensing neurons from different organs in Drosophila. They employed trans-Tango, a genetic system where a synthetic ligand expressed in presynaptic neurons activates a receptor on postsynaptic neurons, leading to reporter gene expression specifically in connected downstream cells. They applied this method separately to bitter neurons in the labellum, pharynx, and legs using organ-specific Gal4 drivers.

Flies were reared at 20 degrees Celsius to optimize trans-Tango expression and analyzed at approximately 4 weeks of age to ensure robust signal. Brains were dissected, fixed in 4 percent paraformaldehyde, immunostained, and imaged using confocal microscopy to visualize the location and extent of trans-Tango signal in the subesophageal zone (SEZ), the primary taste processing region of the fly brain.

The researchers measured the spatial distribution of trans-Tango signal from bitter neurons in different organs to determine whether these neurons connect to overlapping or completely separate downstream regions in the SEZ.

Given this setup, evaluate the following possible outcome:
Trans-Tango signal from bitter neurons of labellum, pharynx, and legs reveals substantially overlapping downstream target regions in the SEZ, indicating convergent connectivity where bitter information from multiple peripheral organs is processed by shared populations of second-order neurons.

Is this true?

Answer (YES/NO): NO